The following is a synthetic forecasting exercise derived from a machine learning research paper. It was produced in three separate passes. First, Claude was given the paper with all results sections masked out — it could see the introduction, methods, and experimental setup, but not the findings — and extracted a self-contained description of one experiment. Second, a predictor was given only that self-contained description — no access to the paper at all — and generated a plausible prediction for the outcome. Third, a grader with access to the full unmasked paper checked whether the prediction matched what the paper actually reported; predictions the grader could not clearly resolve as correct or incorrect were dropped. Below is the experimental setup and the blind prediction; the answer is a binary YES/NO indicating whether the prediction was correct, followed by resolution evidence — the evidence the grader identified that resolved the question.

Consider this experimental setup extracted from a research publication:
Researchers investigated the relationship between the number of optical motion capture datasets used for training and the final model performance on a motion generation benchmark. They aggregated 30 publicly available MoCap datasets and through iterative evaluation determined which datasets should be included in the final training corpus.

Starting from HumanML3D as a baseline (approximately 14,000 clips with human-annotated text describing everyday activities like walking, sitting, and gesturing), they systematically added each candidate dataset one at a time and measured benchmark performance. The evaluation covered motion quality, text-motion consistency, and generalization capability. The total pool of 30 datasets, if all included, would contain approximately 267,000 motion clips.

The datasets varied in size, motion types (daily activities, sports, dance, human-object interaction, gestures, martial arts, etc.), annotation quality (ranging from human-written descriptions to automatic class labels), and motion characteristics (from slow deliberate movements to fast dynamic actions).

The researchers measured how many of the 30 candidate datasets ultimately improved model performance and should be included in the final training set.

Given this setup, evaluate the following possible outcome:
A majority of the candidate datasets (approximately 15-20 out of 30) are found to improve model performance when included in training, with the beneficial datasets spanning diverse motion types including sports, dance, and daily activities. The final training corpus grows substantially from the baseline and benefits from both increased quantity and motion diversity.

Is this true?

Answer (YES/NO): NO